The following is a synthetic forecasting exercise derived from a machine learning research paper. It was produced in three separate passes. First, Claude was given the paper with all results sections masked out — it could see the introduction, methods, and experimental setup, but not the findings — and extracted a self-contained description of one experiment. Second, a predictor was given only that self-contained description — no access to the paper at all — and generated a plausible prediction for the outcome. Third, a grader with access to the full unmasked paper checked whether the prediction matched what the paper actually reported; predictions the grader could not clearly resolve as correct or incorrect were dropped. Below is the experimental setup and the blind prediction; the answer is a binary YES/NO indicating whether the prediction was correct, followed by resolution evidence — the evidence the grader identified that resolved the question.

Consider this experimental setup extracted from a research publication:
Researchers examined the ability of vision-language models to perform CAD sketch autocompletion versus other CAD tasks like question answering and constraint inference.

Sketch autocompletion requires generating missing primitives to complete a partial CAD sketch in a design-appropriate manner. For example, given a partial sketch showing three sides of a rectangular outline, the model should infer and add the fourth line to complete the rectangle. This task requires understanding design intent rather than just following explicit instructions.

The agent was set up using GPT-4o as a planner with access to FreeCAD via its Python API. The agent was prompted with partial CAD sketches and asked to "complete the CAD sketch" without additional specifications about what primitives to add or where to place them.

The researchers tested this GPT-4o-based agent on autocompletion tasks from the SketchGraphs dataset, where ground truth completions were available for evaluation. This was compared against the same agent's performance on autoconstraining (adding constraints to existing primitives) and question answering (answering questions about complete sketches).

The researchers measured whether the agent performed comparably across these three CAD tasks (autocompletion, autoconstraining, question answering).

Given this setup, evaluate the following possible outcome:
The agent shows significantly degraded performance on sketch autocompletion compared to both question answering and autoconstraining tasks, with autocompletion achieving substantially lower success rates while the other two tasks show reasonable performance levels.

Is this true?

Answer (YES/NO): YES